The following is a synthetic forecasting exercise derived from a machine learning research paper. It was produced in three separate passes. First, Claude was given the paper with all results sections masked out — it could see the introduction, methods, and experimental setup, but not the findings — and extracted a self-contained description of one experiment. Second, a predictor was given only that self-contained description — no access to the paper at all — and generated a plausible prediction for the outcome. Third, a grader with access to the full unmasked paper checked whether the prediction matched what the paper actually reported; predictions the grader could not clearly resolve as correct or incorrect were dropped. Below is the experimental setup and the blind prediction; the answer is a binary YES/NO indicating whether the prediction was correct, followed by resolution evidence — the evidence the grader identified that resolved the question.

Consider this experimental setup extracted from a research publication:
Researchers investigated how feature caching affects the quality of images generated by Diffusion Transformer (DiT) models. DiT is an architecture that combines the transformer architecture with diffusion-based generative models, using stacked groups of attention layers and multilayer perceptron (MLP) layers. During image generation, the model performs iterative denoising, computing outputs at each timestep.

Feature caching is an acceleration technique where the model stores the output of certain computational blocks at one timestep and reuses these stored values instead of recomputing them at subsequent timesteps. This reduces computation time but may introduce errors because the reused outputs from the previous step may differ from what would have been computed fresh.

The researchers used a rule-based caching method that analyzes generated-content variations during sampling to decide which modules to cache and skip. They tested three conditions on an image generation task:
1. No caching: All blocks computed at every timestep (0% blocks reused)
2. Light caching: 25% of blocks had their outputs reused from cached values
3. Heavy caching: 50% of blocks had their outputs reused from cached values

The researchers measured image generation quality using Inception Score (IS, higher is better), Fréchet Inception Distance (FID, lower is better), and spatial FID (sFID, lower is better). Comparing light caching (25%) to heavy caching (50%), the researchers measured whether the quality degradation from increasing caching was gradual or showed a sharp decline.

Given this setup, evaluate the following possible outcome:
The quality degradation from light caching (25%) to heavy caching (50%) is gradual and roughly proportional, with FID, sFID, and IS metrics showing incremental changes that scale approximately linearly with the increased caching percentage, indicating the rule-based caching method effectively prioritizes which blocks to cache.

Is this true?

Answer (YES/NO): NO